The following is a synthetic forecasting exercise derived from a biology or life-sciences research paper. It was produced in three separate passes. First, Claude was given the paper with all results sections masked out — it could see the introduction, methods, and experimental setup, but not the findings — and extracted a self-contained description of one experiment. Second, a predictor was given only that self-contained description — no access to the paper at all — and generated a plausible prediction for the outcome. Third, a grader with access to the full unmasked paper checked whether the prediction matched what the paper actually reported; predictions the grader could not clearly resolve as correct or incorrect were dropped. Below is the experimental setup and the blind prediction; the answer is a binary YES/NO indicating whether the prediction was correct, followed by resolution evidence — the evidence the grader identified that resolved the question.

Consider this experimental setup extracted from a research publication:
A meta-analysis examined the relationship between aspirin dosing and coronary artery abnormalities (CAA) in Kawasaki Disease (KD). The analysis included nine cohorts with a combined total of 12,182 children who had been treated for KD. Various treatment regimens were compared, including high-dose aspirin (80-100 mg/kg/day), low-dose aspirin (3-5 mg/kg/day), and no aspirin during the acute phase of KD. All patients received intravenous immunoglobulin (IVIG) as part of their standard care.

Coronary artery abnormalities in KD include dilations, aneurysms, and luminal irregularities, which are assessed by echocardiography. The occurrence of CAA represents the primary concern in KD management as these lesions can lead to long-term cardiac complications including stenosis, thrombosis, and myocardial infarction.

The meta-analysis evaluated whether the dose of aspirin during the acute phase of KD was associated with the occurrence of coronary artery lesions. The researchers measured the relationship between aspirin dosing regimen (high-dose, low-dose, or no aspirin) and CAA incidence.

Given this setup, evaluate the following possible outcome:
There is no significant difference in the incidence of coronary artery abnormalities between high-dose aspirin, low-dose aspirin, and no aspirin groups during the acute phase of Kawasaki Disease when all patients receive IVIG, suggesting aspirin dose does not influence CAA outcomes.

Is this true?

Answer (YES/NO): NO